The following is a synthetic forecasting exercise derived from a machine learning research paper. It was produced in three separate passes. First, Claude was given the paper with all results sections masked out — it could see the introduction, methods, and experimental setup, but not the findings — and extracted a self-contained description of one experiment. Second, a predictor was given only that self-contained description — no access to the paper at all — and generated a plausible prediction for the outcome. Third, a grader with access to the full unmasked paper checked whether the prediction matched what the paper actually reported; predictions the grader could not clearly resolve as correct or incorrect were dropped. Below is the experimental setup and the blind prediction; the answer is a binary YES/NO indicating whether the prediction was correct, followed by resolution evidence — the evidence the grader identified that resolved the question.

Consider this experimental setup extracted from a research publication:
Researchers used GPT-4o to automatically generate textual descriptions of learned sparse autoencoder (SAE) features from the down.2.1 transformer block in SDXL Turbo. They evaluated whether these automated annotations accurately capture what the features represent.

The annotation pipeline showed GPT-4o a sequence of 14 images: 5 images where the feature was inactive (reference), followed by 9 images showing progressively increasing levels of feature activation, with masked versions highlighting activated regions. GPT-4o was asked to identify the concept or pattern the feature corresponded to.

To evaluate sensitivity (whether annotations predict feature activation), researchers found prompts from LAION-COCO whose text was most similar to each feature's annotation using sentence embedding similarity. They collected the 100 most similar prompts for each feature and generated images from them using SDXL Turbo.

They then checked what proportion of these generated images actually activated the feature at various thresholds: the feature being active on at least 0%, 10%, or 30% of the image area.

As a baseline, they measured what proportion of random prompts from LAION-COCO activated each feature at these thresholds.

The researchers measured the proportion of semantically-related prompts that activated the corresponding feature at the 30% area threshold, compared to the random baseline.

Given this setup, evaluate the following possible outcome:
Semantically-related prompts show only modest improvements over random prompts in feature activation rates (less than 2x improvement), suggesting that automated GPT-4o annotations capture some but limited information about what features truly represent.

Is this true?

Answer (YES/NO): NO